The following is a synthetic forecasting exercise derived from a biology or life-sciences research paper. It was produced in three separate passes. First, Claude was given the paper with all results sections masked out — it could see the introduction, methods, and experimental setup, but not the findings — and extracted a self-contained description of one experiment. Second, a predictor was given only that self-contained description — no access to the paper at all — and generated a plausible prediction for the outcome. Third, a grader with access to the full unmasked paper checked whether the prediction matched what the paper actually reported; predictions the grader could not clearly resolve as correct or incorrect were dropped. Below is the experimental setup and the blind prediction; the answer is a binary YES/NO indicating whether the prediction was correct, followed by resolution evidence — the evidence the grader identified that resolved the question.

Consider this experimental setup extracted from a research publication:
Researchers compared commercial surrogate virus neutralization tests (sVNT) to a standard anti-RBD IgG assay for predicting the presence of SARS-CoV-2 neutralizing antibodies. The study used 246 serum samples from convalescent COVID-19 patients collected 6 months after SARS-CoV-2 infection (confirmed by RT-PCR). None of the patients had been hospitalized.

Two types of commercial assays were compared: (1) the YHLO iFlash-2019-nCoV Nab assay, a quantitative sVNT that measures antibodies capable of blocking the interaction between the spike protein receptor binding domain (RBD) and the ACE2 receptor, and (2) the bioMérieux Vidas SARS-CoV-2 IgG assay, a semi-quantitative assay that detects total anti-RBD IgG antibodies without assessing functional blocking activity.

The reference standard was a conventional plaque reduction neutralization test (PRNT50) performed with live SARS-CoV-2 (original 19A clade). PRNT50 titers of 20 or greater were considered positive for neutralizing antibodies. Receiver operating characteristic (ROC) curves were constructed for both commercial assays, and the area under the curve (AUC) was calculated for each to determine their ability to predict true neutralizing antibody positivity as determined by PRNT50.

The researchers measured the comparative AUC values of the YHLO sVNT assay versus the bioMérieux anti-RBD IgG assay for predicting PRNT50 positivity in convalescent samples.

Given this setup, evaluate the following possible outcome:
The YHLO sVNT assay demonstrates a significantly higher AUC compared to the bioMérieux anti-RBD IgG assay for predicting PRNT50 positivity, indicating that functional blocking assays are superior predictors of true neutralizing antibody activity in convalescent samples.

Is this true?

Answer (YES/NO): NO